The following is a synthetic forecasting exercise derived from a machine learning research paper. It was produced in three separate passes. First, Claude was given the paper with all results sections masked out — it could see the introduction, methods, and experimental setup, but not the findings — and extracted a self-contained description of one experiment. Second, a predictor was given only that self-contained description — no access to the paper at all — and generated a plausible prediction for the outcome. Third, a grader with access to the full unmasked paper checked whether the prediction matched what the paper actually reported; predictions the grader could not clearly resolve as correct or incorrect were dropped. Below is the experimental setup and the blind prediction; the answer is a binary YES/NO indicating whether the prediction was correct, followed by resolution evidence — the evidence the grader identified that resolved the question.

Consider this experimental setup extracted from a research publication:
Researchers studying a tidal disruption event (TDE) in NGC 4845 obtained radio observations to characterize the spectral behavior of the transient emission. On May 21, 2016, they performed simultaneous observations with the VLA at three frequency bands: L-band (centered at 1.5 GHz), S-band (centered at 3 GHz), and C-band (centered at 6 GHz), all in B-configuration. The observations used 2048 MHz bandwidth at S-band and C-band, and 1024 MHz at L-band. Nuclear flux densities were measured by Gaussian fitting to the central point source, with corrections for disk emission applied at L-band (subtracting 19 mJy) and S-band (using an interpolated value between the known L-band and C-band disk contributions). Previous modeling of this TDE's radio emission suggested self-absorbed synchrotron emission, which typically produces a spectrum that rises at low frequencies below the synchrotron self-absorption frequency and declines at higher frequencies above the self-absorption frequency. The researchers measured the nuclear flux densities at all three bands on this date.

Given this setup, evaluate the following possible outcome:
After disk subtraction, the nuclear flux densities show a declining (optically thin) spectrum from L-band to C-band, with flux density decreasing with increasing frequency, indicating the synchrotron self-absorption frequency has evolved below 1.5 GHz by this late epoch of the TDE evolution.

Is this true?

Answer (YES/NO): YES